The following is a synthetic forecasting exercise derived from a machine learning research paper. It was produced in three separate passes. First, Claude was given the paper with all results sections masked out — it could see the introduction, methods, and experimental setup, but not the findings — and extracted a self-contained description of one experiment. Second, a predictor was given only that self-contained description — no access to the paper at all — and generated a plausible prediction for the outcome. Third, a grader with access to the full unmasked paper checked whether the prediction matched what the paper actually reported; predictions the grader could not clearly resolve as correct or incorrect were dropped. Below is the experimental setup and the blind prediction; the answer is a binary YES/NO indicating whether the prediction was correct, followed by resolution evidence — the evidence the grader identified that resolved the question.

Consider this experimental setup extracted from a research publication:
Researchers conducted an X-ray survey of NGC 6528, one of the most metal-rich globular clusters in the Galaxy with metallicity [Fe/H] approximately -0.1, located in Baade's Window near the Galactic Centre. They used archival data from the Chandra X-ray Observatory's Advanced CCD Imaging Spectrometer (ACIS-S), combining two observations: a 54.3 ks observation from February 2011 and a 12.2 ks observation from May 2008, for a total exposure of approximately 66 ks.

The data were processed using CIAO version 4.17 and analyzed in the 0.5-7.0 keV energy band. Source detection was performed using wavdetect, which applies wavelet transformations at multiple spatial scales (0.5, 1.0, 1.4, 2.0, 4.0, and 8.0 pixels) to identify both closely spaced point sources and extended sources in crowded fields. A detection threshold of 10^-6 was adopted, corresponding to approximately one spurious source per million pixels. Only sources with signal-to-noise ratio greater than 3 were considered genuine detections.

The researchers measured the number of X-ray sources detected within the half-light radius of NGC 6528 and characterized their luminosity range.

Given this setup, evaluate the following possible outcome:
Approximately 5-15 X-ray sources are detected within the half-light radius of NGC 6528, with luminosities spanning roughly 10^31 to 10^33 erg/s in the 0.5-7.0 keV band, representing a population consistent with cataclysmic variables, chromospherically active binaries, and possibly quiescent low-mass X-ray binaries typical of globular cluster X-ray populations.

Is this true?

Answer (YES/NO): NO